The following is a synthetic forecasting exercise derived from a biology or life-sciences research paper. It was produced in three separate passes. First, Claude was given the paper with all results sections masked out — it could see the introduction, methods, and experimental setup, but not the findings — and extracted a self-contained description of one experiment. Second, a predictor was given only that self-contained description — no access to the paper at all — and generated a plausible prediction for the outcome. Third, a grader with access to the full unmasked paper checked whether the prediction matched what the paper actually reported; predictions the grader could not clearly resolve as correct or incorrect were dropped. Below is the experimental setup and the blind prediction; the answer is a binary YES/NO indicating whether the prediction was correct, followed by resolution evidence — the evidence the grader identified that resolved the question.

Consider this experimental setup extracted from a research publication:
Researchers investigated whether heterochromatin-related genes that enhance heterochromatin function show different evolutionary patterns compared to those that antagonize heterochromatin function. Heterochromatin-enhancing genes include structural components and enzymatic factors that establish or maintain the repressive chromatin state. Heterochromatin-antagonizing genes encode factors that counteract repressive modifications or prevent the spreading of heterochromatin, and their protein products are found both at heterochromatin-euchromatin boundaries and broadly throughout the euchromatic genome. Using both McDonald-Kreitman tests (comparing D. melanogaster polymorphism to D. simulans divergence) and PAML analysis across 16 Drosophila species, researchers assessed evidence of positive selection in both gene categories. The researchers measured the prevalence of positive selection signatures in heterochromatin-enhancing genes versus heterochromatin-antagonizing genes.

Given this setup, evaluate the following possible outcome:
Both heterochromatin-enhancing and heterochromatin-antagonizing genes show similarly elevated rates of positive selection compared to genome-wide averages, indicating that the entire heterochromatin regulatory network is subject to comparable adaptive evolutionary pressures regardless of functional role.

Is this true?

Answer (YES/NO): NO